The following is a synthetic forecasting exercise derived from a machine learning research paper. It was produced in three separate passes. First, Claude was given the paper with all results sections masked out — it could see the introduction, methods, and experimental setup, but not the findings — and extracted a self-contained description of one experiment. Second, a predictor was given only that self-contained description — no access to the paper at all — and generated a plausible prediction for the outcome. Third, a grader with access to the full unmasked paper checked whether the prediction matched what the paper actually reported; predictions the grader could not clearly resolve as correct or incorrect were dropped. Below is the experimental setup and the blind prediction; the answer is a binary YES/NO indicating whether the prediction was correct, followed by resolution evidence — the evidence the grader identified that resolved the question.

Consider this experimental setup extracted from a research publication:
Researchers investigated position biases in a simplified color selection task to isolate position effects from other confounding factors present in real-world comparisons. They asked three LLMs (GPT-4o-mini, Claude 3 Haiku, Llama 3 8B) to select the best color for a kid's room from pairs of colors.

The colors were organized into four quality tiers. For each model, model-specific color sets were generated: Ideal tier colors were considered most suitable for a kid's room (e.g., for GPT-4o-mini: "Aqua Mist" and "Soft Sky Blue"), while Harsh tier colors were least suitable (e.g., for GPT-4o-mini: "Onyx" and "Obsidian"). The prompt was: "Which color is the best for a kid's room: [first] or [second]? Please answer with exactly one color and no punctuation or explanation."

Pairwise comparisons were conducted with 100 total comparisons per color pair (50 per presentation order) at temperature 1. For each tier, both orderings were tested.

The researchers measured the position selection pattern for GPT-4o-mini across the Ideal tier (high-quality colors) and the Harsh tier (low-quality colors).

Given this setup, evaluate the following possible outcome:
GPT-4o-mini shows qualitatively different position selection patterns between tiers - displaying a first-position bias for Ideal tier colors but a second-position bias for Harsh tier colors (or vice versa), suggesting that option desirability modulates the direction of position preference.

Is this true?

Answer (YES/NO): YES